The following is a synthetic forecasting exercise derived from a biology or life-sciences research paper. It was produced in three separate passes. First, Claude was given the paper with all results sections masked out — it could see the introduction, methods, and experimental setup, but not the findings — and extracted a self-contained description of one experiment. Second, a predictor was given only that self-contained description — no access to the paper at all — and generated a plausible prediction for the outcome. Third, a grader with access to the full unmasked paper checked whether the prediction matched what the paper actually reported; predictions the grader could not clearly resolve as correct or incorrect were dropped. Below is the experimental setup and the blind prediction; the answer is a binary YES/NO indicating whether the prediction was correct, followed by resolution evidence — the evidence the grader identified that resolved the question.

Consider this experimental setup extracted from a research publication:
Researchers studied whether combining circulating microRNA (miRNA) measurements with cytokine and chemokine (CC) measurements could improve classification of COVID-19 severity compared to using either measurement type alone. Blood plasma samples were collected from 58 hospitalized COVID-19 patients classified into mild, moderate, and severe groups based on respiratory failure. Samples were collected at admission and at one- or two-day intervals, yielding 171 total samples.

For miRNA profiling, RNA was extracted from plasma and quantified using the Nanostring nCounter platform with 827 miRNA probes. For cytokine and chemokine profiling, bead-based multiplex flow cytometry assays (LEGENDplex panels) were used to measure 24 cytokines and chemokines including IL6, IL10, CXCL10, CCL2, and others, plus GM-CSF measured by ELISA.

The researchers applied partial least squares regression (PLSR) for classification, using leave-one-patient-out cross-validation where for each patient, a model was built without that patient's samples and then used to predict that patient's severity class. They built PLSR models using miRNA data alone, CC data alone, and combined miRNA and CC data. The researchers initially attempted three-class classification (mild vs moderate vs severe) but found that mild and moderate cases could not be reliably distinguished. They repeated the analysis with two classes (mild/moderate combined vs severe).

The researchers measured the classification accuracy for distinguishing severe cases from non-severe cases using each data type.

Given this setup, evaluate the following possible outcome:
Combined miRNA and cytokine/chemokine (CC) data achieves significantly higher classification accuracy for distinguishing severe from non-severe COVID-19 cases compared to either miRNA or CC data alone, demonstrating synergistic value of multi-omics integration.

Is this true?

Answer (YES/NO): YES